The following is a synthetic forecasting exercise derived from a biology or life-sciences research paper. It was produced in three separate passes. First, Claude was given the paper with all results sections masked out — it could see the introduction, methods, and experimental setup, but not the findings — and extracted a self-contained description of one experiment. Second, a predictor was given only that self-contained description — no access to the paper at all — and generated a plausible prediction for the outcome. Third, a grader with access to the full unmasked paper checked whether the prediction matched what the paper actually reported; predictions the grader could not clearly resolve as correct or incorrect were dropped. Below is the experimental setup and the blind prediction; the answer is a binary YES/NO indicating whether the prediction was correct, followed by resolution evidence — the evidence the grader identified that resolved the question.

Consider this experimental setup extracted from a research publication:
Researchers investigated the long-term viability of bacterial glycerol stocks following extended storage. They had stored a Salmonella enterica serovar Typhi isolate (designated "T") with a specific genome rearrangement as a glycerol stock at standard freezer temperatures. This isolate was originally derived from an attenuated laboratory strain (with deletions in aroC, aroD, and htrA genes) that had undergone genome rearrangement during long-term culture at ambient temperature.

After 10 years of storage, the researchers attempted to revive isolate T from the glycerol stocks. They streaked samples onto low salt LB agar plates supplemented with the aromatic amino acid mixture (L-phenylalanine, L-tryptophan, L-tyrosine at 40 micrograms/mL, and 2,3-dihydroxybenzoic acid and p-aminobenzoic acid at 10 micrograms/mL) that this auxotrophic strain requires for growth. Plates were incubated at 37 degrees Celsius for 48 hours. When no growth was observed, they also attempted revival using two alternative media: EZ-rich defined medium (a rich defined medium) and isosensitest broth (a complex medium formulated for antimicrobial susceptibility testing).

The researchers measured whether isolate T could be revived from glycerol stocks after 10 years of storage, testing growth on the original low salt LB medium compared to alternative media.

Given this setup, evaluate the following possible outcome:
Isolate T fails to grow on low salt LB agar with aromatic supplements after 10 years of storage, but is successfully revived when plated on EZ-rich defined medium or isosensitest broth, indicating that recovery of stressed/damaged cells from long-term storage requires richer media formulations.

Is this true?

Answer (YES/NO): YES